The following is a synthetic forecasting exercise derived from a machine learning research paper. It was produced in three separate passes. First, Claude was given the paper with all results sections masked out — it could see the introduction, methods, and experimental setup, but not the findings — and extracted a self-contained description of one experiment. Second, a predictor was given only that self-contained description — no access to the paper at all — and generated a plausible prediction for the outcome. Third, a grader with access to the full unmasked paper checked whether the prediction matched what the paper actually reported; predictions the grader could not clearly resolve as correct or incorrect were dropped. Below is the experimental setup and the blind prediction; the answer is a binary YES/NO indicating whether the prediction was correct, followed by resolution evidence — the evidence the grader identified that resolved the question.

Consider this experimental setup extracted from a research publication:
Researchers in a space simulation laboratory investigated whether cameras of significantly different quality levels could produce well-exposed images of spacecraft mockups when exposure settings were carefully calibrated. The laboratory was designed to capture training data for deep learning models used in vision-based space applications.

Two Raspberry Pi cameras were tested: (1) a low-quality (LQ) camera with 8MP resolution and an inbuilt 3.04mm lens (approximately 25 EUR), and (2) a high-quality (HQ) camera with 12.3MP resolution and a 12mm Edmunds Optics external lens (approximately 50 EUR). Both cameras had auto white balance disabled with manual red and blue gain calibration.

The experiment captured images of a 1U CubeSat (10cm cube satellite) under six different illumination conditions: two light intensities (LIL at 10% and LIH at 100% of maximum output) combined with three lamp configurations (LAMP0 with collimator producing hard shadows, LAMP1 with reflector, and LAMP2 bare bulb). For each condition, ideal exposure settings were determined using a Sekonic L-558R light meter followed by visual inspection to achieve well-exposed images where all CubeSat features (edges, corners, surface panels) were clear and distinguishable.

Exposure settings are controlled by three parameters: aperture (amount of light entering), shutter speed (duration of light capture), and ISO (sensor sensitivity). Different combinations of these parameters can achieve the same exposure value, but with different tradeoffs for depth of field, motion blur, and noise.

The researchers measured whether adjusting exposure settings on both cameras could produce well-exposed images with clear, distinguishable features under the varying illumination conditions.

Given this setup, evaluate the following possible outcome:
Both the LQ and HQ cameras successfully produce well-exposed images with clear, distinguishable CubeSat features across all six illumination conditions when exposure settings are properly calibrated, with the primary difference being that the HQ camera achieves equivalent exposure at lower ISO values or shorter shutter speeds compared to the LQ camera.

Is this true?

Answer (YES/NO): NO